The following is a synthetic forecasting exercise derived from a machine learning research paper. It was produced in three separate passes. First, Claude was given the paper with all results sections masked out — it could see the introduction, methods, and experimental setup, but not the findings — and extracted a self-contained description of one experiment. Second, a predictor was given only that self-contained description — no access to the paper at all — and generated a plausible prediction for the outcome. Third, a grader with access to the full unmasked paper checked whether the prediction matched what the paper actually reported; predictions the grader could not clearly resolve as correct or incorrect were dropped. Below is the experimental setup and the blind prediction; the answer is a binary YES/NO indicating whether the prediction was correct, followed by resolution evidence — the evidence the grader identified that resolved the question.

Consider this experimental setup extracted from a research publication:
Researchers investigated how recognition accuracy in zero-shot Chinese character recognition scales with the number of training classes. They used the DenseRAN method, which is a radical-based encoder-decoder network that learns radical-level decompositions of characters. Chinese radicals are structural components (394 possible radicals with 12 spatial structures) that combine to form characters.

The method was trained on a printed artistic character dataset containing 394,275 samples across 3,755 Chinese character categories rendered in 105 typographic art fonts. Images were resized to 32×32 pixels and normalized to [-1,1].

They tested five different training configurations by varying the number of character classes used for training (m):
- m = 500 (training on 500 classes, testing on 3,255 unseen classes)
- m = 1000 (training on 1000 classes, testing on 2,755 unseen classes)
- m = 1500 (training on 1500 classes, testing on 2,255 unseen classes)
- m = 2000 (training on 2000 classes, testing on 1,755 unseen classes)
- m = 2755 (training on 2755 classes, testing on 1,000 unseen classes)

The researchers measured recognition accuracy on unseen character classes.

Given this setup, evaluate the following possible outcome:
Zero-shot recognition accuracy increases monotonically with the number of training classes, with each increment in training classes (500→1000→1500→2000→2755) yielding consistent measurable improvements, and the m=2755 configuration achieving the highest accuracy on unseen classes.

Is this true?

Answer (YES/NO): YES